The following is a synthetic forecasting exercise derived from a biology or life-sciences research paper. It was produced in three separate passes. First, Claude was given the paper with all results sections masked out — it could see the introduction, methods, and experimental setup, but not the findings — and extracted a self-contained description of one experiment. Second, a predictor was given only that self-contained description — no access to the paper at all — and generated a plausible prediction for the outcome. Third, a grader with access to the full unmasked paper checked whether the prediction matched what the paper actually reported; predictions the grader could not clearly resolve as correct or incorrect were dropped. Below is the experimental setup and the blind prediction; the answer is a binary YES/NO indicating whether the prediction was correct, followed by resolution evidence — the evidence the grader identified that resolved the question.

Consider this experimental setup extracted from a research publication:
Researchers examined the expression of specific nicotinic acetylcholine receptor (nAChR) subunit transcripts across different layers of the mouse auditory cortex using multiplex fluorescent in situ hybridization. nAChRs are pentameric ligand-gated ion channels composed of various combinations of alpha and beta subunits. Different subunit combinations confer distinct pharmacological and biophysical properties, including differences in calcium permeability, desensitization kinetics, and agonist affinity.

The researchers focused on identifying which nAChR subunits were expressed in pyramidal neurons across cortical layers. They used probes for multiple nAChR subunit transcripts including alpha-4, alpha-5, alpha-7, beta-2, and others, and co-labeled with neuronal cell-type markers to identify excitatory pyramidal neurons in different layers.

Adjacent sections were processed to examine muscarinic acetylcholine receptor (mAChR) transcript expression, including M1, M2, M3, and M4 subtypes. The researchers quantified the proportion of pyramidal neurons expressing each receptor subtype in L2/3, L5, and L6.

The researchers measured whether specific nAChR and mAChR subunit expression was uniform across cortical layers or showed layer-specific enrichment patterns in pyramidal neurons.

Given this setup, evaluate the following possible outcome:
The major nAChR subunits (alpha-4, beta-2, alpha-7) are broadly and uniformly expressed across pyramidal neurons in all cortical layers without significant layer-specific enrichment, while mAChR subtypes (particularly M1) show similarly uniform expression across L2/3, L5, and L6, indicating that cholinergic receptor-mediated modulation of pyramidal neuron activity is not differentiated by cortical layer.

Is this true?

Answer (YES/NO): NO